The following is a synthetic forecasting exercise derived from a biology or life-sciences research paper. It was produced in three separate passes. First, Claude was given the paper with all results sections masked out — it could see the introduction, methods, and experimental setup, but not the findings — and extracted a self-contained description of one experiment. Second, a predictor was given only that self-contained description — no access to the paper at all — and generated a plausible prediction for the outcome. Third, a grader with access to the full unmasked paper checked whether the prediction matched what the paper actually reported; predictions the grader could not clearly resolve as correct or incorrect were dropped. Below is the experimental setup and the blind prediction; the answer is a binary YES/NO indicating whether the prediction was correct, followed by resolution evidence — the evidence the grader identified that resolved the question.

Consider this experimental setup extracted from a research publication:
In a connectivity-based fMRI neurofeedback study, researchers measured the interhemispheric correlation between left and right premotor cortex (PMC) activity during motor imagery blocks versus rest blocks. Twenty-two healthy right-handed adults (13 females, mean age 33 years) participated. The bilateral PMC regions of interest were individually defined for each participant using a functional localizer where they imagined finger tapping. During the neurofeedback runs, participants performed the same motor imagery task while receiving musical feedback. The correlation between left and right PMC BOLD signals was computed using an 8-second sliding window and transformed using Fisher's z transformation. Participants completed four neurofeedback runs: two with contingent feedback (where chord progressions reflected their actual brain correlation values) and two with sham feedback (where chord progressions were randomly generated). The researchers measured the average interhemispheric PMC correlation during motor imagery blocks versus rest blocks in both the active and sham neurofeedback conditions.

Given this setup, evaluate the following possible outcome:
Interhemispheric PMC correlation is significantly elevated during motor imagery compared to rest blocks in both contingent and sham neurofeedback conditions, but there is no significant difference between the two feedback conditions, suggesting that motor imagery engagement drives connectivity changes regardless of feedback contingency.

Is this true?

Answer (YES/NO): YES